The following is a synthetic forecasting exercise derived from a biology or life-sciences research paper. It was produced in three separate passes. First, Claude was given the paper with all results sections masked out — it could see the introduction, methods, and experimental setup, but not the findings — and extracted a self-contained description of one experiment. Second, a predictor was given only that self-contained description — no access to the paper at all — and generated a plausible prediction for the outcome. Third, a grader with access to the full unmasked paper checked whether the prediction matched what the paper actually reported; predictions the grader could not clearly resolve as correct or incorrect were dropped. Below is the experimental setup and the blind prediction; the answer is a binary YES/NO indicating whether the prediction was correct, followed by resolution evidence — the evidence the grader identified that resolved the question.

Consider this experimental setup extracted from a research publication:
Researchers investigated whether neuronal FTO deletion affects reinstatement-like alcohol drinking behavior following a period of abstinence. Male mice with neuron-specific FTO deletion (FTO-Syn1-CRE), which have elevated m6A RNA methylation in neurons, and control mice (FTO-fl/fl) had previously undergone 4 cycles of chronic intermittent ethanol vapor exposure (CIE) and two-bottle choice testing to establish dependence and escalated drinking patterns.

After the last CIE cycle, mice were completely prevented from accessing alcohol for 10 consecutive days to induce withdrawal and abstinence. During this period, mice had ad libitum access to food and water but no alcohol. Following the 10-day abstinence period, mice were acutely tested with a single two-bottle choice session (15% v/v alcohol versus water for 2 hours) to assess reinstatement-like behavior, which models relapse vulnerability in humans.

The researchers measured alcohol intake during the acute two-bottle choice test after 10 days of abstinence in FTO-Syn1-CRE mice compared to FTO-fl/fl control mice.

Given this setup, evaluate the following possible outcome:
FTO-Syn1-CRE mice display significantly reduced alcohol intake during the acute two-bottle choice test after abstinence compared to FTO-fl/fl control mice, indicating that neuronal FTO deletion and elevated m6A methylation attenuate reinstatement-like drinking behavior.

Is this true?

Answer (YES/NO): NO